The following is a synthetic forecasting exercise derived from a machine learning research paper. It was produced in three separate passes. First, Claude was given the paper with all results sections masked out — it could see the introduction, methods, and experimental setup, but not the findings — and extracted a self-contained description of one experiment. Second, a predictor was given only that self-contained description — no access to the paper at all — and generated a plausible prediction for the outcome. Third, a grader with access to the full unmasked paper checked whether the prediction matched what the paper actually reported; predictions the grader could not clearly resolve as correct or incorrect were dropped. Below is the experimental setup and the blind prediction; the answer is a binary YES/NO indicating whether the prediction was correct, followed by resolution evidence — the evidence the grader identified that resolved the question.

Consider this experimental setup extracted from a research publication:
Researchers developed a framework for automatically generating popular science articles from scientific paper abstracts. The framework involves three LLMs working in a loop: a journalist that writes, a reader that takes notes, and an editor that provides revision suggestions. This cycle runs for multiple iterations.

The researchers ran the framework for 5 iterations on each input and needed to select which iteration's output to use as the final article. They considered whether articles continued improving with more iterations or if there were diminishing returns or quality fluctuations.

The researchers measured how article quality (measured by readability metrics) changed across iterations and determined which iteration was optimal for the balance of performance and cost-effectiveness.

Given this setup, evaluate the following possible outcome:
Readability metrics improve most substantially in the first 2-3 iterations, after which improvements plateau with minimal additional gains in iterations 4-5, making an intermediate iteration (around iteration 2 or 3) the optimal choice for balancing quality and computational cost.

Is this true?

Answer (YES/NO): YES